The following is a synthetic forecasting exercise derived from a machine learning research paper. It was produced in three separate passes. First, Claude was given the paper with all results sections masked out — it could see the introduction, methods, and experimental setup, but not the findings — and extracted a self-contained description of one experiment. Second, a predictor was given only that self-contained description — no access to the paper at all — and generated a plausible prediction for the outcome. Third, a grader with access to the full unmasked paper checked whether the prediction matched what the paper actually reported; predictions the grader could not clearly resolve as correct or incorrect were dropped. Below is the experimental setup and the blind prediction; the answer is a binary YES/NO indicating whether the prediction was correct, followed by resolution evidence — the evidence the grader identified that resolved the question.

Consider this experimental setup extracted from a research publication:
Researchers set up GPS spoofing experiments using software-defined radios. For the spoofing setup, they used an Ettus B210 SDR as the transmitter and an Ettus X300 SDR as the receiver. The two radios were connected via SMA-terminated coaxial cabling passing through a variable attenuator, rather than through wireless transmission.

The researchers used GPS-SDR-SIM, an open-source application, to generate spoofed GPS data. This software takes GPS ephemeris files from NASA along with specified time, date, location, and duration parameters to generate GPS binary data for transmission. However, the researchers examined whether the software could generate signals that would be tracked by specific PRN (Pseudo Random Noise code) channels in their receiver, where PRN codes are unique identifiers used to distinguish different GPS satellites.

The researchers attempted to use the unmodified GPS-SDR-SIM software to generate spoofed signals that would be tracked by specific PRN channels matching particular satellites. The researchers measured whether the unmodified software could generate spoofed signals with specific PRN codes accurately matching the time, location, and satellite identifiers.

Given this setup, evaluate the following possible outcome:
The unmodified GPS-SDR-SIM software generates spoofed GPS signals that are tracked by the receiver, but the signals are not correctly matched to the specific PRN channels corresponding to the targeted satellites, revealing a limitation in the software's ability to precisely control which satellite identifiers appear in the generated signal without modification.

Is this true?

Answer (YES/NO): YES